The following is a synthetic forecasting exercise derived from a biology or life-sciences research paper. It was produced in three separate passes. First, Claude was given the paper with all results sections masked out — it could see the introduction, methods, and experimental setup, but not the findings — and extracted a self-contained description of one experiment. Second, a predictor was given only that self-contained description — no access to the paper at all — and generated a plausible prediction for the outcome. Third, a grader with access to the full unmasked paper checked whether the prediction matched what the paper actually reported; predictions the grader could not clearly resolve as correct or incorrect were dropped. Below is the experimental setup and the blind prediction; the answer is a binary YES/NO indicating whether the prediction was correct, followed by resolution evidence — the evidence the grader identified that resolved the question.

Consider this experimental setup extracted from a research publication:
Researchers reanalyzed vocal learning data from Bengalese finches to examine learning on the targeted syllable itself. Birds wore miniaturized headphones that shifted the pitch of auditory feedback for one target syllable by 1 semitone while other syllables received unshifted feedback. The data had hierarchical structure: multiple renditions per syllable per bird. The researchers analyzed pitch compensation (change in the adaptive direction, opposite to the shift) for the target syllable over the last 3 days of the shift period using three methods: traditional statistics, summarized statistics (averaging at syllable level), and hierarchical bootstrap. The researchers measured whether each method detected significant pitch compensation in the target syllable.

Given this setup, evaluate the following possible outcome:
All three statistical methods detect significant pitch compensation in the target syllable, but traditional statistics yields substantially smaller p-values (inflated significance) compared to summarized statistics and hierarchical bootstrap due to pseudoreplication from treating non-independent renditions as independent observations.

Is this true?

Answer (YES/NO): YES